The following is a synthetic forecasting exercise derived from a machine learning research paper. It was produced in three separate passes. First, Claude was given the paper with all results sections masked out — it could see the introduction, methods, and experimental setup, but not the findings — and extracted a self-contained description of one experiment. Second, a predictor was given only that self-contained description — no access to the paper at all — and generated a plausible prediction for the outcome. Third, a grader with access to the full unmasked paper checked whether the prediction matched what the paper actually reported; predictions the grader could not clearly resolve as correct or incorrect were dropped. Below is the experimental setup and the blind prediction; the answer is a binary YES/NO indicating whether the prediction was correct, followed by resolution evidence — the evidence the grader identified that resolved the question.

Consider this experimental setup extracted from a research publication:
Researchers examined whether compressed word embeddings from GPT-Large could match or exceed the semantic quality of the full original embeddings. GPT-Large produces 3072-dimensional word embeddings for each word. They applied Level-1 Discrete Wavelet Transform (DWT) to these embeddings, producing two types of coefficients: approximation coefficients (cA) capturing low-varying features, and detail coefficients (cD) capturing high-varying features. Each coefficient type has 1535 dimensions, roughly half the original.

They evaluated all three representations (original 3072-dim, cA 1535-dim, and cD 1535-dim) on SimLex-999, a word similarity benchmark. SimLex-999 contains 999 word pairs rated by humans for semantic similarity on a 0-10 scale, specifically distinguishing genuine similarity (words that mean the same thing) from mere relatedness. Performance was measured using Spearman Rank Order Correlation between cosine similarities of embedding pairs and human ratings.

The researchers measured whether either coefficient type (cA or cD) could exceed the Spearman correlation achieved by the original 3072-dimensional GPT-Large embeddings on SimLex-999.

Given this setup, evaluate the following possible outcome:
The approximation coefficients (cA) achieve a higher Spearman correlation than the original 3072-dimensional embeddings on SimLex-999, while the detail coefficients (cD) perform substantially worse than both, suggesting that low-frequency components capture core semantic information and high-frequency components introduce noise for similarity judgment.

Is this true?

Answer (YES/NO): NO